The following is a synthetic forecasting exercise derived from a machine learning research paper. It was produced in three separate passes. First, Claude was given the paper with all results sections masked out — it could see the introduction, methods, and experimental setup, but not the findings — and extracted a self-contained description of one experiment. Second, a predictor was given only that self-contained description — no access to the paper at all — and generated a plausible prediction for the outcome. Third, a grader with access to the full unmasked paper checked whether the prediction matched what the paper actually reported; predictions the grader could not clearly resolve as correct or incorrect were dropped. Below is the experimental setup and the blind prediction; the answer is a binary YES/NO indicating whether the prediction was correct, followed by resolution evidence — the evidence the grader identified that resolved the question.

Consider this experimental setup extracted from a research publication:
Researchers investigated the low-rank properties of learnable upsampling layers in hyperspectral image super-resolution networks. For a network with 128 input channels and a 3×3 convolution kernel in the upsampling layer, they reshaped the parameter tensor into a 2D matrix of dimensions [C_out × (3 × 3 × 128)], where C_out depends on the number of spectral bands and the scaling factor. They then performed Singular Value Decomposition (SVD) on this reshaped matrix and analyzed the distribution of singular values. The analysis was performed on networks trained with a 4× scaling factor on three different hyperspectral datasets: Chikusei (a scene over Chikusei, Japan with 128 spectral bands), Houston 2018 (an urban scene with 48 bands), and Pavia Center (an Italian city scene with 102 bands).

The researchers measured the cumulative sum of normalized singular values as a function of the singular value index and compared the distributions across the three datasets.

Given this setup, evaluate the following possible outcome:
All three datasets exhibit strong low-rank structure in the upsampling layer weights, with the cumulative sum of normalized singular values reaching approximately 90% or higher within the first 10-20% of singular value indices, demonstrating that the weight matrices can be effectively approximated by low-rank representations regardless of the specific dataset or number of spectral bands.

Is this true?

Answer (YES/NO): NO